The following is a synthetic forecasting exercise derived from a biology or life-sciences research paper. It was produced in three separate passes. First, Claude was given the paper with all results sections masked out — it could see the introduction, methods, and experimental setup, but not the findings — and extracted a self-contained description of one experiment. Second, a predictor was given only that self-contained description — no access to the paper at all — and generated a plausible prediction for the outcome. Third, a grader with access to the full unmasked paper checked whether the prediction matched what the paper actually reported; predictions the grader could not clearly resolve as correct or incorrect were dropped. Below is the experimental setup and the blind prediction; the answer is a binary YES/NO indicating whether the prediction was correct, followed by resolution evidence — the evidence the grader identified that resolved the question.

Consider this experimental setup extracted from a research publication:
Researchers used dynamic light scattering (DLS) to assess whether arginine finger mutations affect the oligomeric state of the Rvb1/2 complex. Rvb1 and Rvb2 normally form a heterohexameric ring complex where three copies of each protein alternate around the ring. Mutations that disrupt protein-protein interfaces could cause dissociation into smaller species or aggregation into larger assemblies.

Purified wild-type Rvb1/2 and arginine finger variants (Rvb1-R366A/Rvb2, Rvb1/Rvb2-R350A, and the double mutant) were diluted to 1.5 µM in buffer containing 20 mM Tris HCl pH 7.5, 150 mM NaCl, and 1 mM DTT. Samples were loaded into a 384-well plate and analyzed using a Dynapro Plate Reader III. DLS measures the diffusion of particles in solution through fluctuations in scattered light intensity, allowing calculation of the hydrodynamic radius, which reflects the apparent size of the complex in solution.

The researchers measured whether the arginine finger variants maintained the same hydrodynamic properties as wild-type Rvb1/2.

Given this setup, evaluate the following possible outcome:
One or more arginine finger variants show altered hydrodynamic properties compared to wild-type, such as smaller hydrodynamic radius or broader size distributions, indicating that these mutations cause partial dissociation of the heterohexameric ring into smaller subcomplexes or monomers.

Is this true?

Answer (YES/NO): NO